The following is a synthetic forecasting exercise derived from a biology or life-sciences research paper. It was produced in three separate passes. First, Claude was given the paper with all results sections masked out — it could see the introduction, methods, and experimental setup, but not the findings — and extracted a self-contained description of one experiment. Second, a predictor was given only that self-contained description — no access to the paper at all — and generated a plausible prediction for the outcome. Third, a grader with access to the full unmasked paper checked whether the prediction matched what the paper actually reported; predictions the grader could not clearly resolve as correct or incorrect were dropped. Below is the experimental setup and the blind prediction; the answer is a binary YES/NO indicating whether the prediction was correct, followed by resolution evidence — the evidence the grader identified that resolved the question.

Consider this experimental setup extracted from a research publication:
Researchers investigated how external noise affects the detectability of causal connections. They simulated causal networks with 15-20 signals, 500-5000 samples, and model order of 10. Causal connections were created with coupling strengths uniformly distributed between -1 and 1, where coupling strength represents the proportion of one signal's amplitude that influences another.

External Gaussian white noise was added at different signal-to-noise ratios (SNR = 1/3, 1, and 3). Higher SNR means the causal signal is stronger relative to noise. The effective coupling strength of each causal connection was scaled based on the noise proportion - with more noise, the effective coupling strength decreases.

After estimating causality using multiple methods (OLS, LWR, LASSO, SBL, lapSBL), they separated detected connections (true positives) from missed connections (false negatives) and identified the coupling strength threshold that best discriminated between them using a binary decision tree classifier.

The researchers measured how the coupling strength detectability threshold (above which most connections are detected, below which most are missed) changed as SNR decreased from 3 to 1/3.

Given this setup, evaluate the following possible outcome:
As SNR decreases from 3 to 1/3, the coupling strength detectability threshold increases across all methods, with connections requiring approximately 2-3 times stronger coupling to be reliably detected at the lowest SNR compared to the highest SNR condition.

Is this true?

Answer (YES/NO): NO